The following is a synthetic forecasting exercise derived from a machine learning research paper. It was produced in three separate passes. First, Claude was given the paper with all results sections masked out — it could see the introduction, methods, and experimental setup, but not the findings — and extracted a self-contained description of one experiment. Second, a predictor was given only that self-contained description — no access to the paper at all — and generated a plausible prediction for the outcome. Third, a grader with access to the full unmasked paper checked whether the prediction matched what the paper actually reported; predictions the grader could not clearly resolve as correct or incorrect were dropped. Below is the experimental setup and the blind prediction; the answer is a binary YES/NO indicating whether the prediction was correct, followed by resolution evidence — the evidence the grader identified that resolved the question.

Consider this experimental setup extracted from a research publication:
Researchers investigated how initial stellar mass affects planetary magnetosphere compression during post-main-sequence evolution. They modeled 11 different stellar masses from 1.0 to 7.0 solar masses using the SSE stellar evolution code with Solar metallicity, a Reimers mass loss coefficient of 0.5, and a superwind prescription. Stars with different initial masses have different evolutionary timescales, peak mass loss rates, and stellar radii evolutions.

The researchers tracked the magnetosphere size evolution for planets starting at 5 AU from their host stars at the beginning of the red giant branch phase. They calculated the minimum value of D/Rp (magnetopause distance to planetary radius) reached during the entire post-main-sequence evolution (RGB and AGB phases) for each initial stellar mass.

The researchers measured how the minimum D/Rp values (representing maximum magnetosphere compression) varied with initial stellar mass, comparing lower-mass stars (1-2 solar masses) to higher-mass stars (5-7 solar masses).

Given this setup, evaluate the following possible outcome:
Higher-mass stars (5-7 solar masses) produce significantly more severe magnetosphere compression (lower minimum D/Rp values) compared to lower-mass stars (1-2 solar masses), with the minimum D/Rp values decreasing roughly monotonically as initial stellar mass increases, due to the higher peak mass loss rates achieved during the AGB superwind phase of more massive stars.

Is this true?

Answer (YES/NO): YES